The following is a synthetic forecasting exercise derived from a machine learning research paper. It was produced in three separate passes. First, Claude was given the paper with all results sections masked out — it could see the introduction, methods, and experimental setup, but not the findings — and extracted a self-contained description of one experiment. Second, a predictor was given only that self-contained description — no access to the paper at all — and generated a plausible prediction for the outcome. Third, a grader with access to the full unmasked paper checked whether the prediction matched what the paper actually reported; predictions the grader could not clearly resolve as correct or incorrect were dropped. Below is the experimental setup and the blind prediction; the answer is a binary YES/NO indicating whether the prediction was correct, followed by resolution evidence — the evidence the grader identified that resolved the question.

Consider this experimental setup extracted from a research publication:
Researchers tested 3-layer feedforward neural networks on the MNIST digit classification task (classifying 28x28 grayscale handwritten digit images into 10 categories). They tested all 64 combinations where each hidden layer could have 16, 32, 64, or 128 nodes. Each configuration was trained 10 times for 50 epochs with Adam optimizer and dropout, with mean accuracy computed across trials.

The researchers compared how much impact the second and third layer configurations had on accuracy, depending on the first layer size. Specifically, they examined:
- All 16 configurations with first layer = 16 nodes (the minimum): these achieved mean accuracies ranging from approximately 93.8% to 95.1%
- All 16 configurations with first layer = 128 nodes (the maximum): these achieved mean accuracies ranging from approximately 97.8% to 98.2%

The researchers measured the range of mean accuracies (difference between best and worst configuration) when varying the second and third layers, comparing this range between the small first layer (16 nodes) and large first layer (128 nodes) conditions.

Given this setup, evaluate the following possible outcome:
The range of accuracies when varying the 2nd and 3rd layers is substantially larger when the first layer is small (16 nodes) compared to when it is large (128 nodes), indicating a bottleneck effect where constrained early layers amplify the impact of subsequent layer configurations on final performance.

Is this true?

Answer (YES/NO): YES